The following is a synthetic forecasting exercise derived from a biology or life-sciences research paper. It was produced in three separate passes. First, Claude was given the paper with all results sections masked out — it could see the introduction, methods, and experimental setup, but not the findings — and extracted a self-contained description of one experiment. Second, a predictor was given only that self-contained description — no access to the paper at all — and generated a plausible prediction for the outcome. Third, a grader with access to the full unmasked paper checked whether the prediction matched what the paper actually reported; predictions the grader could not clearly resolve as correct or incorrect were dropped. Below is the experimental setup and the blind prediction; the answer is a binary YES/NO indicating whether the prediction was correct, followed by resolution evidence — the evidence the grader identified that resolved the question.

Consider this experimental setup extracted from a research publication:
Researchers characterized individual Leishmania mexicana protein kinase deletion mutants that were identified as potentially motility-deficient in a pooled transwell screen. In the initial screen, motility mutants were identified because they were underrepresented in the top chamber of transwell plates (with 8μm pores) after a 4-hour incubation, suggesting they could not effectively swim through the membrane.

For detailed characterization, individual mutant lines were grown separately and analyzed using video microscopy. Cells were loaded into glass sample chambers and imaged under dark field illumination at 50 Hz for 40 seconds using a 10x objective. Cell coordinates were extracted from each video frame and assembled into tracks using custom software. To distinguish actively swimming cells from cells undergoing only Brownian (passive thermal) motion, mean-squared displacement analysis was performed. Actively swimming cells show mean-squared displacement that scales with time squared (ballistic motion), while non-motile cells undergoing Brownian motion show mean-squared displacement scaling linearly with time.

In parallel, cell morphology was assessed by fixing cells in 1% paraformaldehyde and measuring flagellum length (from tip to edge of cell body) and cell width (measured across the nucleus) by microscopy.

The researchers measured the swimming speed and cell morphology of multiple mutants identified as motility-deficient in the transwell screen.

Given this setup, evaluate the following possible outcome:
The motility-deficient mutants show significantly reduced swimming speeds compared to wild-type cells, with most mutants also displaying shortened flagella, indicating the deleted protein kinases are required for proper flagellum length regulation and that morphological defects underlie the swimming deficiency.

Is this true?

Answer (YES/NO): YES